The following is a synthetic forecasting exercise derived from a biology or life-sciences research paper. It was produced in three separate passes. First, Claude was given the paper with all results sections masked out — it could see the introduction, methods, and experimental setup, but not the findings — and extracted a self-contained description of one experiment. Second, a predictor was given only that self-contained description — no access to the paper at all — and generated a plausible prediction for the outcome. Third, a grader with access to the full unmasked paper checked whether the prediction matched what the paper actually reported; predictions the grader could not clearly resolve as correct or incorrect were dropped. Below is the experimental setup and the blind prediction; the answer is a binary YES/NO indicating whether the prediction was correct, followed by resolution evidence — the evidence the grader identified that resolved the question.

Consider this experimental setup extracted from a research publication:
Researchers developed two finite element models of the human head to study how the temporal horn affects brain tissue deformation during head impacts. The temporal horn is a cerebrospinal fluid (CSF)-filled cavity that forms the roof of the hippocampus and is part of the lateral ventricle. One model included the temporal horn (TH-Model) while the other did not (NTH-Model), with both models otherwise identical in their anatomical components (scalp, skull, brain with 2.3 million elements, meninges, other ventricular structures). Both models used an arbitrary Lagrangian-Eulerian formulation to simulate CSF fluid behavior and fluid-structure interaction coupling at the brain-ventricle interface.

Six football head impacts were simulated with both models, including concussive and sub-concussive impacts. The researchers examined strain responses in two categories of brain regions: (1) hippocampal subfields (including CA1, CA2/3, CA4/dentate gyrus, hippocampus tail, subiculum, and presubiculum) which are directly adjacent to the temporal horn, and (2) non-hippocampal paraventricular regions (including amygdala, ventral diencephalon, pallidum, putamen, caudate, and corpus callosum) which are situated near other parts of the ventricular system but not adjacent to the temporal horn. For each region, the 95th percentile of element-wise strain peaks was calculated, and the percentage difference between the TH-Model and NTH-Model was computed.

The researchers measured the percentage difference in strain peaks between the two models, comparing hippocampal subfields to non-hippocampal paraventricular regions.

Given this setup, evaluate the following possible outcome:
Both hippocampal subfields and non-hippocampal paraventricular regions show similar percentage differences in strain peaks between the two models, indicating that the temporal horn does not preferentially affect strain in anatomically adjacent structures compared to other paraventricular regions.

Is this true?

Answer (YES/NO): NO